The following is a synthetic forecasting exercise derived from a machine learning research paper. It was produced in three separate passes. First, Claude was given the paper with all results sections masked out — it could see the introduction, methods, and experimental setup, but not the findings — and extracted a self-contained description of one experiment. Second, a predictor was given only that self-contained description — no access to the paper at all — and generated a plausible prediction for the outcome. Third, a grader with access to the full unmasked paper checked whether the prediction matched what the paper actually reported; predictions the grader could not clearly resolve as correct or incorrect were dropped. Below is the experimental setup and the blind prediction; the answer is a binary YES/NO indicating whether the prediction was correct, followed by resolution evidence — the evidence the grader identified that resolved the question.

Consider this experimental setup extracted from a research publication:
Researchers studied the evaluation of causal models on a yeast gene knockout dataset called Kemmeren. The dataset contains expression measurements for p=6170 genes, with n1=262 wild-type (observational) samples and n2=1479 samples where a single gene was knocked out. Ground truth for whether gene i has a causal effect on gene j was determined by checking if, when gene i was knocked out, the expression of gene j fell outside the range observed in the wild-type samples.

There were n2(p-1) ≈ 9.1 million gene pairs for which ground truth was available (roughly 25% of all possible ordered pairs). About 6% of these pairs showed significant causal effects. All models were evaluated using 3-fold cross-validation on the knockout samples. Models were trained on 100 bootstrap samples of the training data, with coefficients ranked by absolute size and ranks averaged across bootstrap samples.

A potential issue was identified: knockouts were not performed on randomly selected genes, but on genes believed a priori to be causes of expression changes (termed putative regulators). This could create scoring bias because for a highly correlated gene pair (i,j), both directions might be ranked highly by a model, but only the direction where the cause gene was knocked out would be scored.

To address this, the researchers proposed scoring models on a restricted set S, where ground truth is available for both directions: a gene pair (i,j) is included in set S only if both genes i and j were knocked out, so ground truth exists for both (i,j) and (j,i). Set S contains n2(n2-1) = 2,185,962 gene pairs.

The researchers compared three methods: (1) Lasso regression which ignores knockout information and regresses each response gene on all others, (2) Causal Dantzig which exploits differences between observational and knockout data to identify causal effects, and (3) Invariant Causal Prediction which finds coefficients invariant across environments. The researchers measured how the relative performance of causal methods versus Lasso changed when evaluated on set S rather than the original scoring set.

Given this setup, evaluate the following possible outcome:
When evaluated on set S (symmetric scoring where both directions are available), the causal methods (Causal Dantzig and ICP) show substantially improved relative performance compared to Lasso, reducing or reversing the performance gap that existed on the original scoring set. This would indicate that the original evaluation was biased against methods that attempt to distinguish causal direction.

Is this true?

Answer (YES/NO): NO